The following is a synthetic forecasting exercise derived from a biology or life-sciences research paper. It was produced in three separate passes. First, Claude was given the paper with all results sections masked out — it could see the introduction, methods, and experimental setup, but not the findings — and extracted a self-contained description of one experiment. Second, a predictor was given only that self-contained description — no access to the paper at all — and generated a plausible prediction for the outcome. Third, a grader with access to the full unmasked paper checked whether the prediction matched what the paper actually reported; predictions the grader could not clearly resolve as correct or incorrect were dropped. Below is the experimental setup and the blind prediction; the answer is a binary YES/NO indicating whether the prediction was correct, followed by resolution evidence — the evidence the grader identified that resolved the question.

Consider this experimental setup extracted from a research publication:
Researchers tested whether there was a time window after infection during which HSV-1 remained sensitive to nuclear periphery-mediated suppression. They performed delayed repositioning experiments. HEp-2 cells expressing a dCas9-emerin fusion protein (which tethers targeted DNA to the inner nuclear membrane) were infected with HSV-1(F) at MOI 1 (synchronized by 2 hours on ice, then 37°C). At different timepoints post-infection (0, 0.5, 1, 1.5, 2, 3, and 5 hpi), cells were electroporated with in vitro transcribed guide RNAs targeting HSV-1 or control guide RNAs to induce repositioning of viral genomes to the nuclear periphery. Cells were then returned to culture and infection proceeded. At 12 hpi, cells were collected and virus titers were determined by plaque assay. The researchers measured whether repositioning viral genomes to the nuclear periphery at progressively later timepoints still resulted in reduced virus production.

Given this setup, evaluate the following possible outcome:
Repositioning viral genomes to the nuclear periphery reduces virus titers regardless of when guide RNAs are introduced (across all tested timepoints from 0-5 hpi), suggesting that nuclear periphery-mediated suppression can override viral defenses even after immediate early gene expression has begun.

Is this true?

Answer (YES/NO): NO